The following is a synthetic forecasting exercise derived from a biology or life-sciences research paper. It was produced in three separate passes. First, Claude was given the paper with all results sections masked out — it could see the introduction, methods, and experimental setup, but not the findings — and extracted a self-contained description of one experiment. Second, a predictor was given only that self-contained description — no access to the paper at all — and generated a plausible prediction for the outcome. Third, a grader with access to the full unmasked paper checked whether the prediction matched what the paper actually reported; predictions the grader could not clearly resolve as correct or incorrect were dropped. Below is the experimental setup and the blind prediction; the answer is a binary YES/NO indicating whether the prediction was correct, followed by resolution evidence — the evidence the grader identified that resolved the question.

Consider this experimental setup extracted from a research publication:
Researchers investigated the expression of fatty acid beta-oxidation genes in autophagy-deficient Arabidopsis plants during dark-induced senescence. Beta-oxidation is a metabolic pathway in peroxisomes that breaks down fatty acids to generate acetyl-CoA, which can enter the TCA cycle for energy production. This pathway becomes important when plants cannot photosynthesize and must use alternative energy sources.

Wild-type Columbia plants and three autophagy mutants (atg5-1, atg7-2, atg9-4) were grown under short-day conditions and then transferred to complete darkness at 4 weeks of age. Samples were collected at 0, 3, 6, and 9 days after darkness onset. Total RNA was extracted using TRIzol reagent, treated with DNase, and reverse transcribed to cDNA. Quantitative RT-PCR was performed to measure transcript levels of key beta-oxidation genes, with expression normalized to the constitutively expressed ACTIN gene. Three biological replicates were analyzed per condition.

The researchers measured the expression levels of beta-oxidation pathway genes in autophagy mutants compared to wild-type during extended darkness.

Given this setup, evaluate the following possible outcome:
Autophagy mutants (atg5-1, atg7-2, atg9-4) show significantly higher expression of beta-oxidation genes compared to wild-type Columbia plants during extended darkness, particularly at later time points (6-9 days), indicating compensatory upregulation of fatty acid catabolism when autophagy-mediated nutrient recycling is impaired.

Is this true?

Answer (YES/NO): NO